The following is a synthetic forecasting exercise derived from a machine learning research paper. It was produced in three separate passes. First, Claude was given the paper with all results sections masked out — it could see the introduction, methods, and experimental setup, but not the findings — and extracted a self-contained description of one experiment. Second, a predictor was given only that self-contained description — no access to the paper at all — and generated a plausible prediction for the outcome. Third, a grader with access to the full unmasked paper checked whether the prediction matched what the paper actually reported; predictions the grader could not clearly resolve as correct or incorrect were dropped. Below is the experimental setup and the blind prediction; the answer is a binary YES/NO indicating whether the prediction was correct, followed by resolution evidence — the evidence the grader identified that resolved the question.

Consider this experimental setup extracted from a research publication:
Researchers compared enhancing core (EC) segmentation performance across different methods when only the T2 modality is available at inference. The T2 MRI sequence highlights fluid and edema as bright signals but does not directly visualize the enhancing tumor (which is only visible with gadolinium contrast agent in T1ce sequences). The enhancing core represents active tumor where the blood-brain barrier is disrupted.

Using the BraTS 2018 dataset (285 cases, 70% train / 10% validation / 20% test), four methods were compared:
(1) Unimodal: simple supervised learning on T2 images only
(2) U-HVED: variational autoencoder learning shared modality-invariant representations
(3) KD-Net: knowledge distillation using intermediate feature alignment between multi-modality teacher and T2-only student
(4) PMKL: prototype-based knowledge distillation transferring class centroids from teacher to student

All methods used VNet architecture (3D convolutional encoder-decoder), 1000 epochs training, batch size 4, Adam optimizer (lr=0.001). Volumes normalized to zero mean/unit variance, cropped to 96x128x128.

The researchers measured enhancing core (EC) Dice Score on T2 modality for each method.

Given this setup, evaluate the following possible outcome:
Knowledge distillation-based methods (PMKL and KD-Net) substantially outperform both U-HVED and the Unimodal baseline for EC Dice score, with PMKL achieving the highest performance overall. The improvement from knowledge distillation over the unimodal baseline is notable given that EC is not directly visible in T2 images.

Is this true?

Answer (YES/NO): NO